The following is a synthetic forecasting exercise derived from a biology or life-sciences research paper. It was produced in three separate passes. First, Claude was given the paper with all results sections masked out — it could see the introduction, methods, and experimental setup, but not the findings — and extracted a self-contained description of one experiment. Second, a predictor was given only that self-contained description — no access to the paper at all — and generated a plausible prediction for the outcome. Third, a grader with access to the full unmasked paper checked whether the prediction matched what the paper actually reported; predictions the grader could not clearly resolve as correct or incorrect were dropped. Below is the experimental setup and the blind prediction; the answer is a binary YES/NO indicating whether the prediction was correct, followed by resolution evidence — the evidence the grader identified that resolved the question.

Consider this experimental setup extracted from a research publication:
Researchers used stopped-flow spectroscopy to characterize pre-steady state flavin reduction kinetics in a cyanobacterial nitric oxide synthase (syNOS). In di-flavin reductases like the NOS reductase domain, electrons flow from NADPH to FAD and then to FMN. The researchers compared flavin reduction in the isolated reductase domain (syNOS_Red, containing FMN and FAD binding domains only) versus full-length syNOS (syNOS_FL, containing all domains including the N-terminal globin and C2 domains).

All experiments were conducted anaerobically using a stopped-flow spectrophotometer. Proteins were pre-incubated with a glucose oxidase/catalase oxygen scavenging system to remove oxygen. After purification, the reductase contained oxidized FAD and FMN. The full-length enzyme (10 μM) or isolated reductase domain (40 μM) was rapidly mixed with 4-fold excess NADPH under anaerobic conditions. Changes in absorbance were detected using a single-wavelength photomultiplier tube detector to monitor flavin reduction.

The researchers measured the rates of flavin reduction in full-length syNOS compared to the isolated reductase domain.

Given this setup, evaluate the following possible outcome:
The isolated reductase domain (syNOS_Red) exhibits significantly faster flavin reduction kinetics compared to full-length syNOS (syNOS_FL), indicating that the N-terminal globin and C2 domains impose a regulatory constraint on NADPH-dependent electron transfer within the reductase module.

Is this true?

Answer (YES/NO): YES